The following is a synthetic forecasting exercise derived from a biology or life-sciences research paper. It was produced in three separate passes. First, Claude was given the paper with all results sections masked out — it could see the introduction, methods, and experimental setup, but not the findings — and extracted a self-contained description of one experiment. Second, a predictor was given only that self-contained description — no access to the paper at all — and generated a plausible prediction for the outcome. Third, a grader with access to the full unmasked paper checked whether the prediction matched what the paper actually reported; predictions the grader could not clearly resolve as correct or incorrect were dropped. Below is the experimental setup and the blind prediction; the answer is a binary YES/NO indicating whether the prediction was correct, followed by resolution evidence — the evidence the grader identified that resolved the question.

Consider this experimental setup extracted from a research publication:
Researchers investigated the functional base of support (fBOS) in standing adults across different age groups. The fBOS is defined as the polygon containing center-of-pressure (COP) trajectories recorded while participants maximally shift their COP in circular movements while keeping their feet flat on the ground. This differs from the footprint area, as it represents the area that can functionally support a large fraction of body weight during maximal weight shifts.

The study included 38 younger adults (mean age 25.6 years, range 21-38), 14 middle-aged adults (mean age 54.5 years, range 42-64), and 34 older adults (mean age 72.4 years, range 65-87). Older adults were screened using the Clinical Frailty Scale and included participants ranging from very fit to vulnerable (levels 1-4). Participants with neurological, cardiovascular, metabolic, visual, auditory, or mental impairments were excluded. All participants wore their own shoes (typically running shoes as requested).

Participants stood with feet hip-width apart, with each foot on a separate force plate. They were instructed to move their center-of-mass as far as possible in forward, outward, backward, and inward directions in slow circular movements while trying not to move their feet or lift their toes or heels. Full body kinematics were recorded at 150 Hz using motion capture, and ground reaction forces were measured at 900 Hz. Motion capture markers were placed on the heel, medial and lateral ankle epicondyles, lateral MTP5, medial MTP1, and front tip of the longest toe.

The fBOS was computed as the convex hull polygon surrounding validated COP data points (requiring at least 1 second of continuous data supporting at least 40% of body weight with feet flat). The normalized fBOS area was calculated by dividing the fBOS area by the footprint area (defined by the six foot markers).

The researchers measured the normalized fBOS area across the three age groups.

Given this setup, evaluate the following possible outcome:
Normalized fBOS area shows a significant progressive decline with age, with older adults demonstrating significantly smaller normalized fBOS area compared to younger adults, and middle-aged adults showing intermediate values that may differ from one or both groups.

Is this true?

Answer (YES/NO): NO